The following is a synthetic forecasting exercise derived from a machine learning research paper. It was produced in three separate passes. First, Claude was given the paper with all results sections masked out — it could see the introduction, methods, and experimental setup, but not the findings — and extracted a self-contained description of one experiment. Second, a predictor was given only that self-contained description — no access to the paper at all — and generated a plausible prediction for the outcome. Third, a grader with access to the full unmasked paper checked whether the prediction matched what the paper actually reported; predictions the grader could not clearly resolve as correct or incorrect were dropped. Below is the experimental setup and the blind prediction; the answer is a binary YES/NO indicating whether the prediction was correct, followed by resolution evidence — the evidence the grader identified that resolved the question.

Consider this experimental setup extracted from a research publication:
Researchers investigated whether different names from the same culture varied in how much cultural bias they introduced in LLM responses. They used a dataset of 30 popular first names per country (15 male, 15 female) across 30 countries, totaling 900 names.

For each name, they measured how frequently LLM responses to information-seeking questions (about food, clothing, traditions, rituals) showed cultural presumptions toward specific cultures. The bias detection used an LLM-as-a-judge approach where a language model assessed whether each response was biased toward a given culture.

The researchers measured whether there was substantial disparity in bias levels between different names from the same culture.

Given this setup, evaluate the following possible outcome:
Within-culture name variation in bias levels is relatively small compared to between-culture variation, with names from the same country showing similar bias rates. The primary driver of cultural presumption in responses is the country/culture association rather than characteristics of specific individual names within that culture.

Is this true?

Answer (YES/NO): NO